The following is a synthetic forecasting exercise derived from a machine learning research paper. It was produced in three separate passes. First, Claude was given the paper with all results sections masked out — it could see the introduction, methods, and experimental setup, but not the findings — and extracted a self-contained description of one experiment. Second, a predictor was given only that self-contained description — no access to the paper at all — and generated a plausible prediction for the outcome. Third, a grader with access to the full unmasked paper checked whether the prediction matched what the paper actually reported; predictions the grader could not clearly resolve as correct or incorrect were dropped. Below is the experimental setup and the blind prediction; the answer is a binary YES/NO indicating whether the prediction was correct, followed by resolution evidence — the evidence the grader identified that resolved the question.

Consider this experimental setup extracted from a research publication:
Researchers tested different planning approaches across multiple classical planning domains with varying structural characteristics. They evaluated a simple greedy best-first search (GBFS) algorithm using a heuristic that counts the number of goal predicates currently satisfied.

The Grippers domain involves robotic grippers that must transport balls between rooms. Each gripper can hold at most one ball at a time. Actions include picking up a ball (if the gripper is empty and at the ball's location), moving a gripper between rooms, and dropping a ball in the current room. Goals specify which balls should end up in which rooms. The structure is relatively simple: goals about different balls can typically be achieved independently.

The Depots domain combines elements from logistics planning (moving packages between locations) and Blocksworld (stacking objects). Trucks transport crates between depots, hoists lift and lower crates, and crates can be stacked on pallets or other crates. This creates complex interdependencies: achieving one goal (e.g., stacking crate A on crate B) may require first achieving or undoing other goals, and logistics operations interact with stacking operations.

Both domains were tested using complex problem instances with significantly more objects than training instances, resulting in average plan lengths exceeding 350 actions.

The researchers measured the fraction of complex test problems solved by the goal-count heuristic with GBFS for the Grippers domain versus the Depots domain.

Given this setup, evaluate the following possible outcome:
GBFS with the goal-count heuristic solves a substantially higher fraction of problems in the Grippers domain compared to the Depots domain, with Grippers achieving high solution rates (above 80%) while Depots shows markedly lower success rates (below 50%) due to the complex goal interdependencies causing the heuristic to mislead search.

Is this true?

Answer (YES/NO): YES